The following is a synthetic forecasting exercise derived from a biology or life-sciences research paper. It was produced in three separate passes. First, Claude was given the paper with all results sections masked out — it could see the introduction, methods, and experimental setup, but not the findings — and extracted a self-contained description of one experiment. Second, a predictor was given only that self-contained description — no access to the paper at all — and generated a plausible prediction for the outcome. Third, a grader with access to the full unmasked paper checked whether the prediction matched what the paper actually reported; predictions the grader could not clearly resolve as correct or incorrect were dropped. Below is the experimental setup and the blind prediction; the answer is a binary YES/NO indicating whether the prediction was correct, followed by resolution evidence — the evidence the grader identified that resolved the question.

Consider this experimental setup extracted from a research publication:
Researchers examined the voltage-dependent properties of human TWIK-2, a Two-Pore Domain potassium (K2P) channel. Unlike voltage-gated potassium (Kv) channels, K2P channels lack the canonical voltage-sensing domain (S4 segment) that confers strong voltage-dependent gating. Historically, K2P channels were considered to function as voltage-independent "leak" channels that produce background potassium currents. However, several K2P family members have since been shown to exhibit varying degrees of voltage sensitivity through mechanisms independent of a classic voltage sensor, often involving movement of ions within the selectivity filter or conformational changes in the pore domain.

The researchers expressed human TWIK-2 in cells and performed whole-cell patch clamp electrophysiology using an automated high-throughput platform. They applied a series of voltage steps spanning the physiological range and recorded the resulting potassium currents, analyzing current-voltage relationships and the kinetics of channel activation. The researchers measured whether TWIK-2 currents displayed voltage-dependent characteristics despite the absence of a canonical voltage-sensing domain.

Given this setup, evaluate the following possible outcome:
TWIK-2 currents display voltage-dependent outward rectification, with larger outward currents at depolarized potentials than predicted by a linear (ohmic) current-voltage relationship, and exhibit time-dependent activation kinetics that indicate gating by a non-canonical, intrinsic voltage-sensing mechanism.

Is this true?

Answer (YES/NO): YES